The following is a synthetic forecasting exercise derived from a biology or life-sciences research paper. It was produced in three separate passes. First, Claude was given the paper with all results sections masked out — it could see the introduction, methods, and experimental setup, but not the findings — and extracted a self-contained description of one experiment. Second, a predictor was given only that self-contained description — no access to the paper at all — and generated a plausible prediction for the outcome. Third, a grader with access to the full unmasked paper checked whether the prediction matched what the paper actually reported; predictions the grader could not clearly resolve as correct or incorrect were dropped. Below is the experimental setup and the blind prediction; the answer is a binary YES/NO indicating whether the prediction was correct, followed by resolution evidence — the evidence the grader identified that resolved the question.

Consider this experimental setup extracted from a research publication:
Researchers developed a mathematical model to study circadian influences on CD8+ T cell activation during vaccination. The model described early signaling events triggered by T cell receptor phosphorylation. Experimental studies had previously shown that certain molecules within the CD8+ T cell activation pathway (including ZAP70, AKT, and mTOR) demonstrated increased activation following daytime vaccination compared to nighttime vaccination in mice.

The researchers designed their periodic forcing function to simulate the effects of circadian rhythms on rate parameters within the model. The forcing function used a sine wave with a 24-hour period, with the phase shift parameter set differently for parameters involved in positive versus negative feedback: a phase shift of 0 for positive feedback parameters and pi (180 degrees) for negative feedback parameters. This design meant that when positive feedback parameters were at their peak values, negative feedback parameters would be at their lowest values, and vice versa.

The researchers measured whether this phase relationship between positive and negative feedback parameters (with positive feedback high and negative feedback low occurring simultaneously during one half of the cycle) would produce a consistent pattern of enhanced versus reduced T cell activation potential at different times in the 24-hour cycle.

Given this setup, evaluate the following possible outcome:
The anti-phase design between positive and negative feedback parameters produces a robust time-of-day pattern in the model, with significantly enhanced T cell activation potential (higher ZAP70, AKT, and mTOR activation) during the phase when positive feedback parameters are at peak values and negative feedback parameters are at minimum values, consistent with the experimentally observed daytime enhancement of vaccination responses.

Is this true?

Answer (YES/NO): NO